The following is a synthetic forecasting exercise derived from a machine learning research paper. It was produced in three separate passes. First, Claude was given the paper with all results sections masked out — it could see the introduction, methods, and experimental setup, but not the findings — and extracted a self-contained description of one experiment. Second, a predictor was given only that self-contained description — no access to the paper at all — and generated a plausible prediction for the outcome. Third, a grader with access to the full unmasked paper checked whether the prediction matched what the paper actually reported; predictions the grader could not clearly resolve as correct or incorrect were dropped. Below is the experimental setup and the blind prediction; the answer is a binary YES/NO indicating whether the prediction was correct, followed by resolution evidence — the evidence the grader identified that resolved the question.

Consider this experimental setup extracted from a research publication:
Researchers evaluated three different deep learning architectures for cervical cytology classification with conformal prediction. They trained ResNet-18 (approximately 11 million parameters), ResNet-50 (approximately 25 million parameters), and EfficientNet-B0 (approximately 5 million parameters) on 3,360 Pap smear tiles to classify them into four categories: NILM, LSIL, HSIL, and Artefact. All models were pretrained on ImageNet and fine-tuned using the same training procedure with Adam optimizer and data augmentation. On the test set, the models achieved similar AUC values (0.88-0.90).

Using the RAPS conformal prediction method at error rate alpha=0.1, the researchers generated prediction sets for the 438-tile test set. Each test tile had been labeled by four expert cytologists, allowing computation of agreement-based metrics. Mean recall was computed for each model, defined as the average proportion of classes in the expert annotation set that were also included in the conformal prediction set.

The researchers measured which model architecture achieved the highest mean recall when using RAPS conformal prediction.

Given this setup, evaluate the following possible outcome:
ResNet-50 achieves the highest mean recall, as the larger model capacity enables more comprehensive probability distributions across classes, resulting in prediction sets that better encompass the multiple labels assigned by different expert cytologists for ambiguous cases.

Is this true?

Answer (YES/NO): NO